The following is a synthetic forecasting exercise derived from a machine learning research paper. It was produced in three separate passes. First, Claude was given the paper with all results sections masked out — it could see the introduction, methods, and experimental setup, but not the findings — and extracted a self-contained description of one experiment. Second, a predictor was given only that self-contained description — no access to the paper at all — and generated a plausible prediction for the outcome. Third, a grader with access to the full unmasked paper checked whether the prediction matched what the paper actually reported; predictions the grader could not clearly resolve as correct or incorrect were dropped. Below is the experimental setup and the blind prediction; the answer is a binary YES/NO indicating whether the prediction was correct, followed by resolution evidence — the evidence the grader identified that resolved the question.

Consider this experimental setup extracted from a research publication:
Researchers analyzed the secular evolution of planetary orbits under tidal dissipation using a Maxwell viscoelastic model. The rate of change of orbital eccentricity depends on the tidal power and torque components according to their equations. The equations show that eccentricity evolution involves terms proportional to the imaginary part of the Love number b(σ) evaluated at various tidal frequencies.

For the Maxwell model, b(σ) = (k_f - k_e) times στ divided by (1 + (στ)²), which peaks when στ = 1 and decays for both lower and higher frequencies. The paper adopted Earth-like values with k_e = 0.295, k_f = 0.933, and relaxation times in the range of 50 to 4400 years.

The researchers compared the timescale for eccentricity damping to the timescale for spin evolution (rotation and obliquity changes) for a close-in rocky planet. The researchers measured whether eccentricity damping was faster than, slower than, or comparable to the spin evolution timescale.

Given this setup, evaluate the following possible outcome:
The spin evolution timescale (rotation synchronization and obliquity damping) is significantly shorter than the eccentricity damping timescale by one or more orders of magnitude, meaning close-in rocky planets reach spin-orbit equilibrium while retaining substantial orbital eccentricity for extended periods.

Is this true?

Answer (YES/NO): YES